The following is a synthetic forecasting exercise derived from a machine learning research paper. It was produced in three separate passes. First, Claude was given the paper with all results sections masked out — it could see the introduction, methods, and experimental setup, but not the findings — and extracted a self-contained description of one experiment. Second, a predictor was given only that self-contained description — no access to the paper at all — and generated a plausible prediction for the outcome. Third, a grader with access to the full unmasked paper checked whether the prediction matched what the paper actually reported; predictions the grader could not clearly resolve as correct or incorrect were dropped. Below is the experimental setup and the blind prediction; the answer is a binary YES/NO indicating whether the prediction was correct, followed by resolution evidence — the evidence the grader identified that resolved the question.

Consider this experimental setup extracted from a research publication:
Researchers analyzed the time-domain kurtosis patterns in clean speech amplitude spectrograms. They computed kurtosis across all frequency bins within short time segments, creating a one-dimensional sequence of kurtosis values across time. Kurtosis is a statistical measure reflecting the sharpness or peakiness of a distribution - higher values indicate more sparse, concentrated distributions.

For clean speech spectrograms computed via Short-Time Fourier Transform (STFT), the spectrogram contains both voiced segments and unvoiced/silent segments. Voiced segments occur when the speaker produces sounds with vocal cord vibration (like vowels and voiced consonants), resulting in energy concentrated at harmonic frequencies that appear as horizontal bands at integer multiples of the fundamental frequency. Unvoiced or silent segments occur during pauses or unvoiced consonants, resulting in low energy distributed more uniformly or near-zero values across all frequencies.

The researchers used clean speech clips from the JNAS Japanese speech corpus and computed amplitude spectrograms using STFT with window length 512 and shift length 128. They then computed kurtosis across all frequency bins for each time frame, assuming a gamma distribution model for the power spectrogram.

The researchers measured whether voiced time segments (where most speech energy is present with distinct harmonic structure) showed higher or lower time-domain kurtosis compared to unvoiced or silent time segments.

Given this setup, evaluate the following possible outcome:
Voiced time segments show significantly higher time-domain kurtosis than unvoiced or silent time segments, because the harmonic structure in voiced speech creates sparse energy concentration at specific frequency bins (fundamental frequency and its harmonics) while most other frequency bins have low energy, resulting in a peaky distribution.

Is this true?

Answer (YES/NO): YES